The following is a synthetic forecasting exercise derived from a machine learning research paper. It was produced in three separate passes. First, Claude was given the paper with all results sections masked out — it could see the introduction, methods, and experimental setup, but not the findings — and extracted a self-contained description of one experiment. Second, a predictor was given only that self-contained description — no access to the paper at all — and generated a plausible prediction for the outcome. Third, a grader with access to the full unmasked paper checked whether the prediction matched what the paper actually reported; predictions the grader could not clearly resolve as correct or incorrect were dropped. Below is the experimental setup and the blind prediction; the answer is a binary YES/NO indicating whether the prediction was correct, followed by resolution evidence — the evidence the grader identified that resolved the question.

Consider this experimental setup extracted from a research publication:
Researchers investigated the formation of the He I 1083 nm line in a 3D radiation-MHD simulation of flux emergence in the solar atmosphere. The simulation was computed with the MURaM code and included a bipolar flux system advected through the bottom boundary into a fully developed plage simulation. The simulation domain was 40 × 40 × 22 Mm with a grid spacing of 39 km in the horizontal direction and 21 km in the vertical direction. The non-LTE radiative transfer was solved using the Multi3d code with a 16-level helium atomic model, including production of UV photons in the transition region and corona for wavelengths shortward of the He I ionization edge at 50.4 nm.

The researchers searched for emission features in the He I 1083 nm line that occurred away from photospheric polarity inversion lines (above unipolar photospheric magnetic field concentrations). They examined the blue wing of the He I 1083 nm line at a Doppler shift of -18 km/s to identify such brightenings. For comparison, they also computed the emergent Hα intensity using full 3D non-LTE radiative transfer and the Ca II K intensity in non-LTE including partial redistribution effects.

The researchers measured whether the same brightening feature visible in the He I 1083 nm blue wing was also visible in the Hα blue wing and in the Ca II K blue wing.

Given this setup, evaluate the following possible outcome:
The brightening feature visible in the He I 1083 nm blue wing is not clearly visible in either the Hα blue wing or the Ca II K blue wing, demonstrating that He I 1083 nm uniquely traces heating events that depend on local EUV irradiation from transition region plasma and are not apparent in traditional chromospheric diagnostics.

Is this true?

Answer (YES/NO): NO